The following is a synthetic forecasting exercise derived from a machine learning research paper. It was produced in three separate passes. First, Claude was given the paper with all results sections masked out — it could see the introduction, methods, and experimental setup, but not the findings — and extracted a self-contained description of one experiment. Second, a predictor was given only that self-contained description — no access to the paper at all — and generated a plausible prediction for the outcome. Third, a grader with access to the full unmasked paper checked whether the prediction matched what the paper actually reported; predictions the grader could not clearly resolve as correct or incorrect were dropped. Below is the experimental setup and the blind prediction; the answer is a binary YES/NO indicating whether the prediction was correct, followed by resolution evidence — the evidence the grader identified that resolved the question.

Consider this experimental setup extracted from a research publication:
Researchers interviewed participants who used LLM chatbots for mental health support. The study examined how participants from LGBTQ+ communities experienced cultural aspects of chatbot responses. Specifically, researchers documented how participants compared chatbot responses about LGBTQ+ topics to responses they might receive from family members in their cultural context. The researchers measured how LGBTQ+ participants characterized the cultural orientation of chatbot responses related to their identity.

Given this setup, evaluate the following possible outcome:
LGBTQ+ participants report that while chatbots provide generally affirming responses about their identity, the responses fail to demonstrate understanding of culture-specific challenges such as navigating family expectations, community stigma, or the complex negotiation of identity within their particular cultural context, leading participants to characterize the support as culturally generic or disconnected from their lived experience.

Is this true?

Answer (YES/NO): NO